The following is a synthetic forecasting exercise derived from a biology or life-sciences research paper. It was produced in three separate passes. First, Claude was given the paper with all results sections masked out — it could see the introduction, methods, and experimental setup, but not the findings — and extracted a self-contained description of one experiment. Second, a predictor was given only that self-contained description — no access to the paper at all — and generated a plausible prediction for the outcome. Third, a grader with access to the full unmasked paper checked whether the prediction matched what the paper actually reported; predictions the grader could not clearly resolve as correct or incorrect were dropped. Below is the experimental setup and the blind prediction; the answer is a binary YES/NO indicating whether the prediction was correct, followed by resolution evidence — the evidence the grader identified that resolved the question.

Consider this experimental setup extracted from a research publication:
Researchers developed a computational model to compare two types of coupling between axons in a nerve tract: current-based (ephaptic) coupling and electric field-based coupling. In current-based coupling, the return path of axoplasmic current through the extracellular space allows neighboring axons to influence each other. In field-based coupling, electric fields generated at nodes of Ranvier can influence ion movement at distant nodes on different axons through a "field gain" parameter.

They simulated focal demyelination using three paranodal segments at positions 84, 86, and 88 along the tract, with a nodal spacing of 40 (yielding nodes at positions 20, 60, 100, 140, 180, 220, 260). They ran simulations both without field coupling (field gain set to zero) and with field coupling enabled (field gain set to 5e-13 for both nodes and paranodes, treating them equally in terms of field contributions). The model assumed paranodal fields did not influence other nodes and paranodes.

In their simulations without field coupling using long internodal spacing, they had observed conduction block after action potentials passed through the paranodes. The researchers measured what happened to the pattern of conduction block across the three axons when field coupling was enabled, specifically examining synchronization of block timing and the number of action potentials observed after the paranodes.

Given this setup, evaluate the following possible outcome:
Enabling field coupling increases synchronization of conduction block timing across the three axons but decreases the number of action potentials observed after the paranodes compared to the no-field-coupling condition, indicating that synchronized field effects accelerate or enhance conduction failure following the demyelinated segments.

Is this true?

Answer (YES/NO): NO